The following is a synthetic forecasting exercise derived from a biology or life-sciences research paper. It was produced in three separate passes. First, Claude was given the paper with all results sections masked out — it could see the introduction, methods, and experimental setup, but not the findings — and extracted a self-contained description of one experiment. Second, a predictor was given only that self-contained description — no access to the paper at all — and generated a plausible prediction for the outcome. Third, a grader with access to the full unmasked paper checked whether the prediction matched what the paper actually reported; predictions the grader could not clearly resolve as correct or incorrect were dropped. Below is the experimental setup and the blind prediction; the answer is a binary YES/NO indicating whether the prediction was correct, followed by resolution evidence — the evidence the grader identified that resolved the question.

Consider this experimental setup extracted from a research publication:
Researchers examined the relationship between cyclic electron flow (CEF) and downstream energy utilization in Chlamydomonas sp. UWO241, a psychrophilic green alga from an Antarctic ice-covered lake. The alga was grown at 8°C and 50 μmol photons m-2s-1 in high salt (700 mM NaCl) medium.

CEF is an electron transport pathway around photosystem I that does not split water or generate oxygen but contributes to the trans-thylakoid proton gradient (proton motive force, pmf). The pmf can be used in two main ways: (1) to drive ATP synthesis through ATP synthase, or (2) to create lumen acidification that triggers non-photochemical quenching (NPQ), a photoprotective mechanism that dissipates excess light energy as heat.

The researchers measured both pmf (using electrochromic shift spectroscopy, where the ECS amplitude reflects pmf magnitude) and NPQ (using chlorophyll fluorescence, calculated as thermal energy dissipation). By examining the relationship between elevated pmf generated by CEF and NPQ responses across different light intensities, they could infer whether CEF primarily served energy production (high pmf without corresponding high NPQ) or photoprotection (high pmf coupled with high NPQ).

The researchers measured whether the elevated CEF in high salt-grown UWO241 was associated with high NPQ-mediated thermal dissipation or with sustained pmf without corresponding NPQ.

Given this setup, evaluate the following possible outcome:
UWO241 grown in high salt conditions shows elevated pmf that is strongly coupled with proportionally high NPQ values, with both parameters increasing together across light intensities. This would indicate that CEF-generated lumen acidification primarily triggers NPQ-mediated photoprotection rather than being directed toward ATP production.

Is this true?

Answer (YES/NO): NO